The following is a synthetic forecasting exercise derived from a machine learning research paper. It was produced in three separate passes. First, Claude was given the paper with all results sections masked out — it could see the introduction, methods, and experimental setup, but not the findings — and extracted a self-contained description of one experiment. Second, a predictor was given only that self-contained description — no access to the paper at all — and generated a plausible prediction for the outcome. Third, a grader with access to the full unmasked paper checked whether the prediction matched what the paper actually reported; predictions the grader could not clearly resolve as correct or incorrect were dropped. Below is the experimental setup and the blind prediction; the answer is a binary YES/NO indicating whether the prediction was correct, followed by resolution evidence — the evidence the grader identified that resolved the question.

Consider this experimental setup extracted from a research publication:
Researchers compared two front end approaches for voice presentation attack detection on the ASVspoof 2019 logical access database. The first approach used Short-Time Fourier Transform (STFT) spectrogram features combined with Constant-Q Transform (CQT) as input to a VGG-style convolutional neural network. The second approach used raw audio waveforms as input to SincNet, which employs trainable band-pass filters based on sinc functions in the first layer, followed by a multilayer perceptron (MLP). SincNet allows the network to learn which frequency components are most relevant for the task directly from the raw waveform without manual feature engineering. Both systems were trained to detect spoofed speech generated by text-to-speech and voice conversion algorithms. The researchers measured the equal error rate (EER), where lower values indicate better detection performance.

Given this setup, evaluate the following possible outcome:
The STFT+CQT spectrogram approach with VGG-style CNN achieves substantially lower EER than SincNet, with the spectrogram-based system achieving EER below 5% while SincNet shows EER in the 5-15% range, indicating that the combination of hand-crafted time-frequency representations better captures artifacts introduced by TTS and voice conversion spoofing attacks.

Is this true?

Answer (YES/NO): NO